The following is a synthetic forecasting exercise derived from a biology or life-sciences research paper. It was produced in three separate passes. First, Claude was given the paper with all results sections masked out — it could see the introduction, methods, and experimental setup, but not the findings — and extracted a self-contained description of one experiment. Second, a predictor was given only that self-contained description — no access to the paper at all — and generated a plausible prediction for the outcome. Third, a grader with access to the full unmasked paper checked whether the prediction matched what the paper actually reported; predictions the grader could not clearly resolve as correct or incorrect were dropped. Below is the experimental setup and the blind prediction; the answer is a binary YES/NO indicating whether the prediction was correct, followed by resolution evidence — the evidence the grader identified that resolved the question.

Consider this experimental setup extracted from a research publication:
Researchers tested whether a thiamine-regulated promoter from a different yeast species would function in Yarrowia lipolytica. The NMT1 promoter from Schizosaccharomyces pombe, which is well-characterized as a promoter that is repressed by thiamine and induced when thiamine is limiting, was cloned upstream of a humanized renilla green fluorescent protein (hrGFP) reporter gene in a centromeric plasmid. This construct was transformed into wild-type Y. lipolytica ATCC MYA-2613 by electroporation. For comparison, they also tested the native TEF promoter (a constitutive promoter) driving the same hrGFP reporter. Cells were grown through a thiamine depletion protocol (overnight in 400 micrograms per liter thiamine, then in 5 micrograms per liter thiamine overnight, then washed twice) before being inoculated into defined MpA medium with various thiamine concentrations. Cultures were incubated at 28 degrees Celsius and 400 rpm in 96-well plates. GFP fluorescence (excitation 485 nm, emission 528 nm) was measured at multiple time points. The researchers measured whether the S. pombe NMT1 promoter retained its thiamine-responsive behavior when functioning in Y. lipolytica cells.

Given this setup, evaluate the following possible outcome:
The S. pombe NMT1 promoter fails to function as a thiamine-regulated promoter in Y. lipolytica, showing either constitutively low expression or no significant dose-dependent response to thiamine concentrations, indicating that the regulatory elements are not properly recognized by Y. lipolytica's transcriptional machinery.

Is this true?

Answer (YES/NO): YES